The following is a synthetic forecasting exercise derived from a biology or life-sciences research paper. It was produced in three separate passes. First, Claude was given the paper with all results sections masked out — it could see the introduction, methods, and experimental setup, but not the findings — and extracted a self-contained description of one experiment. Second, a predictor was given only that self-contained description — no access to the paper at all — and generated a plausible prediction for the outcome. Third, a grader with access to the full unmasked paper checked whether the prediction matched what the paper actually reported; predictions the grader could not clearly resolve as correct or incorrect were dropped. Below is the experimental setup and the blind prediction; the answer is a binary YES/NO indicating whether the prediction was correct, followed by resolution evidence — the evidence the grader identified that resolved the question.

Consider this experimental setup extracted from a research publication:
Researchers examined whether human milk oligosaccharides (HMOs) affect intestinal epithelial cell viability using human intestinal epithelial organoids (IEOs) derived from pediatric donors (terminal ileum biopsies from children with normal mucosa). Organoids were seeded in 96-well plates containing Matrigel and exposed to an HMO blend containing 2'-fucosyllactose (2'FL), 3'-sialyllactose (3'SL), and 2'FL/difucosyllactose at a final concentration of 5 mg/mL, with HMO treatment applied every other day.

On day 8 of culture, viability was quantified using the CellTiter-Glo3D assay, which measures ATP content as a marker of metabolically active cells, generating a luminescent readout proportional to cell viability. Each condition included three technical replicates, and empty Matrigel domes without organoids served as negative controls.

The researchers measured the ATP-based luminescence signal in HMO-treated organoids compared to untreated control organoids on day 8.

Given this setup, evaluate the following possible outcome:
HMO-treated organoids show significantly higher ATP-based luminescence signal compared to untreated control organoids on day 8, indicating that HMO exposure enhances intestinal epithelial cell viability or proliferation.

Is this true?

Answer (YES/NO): NO